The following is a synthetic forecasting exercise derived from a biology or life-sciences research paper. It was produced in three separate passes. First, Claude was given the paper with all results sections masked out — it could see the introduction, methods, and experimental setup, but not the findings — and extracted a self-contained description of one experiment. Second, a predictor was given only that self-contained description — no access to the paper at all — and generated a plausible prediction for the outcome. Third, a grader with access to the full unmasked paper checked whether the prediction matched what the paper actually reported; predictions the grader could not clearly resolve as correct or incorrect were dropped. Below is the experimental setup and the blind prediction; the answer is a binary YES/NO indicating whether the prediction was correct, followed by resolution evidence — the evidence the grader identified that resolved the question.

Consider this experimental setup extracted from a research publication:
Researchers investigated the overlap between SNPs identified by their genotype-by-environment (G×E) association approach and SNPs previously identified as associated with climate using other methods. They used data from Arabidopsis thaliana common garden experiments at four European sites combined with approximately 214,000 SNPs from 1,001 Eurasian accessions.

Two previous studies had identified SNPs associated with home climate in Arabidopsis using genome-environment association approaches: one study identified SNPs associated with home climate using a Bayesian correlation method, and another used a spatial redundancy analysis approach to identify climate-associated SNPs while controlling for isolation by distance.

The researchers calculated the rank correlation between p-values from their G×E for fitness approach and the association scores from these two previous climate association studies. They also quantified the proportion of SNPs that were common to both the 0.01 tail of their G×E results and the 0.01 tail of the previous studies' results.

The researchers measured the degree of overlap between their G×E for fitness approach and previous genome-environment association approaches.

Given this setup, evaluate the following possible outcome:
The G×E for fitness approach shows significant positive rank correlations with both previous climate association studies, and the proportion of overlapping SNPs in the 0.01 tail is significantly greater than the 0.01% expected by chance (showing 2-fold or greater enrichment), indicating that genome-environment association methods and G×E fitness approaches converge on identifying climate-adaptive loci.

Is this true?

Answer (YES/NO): NO